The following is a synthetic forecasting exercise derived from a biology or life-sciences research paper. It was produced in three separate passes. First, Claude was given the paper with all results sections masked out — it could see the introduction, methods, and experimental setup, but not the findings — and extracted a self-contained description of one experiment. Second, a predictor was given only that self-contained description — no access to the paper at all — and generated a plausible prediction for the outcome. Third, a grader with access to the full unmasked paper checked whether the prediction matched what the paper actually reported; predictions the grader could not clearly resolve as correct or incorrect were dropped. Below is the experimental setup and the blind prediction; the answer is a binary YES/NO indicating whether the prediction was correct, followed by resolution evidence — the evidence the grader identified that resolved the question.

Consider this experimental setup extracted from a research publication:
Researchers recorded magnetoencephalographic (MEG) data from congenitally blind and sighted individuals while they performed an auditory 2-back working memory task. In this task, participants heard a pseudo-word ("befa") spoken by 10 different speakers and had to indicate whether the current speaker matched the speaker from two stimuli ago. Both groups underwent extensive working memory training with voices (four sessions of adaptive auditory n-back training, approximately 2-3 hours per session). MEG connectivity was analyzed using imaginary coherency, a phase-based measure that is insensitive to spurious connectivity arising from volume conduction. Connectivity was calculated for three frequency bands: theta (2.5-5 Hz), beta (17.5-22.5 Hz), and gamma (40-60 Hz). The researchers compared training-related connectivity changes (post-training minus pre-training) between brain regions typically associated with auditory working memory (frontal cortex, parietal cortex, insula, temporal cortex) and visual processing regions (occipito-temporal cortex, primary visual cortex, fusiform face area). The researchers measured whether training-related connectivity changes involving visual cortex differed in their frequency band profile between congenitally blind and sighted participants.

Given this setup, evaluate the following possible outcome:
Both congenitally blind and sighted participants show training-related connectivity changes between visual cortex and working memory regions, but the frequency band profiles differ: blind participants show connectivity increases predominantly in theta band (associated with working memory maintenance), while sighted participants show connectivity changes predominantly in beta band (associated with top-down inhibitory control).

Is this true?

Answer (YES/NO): NO